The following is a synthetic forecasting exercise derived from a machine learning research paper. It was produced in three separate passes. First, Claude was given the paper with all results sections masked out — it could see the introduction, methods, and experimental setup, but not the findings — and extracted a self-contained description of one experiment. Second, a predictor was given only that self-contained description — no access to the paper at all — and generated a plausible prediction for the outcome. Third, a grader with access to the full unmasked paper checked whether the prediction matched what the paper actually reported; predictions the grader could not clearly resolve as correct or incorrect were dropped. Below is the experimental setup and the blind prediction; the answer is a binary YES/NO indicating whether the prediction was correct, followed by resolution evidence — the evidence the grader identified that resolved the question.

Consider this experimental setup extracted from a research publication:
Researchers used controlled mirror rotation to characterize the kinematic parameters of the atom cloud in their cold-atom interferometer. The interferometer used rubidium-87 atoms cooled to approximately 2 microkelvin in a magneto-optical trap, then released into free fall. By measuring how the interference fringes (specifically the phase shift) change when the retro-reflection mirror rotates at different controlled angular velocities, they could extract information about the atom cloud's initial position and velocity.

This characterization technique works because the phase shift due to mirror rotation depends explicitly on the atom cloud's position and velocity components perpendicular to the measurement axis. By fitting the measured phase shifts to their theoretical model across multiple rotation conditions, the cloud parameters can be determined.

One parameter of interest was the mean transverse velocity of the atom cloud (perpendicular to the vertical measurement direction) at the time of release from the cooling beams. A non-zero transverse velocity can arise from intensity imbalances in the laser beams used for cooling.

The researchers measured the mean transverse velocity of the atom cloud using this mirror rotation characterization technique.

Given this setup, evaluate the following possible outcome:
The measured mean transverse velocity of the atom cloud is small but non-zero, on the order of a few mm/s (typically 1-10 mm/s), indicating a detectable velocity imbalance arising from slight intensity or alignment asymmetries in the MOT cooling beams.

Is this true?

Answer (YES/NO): YES